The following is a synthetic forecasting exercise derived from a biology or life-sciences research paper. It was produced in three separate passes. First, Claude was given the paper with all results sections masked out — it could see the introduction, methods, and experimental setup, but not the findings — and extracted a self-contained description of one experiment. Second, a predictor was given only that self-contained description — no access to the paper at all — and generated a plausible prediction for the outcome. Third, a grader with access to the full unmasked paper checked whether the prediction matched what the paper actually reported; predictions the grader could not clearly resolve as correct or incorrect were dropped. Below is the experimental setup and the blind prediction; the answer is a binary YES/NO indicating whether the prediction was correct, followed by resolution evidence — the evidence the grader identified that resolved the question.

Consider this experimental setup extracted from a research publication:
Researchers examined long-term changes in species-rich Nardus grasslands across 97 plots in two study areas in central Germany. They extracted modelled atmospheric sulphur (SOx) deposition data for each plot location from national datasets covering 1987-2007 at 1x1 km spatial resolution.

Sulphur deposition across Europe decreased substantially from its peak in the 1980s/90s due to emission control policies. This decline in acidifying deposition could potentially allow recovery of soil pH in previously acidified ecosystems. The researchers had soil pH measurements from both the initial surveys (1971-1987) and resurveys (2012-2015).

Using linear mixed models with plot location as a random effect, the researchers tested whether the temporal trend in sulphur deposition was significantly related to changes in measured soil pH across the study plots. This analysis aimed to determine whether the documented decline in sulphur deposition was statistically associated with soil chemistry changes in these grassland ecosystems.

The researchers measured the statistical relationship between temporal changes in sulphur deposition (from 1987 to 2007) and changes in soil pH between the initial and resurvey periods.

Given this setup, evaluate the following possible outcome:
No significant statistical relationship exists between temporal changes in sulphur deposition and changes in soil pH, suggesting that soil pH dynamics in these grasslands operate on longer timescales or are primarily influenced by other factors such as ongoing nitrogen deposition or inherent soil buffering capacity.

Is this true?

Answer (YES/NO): YES